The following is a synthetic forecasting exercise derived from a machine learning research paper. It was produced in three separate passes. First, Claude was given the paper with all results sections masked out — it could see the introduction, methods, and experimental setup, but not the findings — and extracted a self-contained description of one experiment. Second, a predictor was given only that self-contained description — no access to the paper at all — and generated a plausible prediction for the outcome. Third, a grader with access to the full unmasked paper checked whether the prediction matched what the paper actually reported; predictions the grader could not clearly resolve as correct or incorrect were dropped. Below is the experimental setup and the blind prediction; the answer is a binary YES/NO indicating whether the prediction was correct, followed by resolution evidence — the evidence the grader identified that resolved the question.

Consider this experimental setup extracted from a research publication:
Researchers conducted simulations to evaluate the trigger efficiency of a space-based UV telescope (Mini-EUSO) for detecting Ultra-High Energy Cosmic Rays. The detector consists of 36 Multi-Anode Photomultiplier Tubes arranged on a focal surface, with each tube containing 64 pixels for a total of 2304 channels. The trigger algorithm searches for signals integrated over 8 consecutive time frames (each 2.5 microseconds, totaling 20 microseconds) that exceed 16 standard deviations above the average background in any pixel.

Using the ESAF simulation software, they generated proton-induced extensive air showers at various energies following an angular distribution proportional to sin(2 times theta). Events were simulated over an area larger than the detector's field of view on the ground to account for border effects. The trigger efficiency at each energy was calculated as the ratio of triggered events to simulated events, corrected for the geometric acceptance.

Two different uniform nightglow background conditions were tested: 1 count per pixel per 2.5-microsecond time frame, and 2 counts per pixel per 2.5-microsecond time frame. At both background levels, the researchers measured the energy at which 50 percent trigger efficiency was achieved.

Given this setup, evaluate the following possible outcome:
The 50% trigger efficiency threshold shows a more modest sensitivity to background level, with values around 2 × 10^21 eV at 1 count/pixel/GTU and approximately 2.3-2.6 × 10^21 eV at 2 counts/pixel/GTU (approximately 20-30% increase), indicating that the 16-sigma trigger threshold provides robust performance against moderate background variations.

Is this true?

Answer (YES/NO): NO